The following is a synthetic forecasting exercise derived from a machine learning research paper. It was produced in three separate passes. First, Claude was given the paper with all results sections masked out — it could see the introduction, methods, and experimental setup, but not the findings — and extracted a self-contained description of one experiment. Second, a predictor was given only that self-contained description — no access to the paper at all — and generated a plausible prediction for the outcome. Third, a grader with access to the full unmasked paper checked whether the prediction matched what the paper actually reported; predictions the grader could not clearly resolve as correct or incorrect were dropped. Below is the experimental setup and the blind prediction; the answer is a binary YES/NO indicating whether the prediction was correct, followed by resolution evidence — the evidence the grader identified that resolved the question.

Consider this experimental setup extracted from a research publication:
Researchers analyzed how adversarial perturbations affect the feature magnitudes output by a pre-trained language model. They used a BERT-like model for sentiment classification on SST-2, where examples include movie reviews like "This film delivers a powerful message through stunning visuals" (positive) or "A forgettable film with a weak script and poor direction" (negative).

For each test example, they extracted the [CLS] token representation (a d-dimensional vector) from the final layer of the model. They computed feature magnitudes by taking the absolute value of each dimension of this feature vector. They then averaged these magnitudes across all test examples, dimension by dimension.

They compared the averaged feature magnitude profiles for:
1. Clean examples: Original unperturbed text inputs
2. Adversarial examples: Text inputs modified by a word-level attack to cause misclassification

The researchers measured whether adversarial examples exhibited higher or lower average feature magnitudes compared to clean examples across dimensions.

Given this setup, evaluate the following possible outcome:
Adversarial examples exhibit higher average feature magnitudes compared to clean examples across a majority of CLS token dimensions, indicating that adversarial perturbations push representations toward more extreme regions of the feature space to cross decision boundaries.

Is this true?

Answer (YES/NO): YES